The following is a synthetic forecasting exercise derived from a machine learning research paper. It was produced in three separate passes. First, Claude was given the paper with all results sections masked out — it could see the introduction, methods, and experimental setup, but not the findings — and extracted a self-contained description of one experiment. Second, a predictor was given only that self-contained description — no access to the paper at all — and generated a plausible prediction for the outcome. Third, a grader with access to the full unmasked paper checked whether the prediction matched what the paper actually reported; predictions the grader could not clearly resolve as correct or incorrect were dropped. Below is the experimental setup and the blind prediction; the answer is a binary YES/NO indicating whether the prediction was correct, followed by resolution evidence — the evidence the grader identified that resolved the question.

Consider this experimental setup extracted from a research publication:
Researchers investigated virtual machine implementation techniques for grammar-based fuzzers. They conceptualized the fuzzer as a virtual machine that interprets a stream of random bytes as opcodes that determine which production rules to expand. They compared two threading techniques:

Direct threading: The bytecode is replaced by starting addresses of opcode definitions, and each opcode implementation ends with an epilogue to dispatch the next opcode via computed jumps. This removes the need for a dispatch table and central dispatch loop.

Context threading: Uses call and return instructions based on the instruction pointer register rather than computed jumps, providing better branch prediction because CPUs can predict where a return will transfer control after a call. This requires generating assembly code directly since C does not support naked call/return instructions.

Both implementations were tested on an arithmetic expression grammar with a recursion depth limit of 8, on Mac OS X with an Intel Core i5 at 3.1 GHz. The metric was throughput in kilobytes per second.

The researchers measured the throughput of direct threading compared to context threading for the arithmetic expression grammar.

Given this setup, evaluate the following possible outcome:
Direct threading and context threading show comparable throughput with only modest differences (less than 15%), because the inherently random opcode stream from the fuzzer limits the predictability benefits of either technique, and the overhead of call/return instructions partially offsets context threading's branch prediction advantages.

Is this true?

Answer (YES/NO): NO